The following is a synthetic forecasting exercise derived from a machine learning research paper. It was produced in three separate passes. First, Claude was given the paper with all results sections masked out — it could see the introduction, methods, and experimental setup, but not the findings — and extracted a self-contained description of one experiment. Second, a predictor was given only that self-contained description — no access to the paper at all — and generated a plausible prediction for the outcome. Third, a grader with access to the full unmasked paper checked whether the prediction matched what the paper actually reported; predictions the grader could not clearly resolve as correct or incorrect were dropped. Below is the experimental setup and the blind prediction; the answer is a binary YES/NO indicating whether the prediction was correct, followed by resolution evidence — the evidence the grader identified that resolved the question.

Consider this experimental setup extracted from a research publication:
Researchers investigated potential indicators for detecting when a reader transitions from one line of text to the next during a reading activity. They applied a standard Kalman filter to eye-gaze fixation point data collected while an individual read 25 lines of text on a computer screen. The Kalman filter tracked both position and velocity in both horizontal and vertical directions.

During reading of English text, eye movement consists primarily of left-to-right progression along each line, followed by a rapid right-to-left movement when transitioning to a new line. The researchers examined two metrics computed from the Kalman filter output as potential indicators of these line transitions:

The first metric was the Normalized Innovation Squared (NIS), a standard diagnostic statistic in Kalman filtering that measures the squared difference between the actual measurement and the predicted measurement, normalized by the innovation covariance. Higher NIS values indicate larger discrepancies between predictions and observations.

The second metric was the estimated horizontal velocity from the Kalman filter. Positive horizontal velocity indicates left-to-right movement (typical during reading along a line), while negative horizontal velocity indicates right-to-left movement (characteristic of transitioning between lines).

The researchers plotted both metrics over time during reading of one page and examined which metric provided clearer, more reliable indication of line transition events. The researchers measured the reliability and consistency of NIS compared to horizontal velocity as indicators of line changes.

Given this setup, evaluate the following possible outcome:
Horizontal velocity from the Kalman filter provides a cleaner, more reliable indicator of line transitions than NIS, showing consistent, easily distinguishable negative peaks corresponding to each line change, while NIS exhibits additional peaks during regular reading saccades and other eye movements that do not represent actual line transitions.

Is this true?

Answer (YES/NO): YES